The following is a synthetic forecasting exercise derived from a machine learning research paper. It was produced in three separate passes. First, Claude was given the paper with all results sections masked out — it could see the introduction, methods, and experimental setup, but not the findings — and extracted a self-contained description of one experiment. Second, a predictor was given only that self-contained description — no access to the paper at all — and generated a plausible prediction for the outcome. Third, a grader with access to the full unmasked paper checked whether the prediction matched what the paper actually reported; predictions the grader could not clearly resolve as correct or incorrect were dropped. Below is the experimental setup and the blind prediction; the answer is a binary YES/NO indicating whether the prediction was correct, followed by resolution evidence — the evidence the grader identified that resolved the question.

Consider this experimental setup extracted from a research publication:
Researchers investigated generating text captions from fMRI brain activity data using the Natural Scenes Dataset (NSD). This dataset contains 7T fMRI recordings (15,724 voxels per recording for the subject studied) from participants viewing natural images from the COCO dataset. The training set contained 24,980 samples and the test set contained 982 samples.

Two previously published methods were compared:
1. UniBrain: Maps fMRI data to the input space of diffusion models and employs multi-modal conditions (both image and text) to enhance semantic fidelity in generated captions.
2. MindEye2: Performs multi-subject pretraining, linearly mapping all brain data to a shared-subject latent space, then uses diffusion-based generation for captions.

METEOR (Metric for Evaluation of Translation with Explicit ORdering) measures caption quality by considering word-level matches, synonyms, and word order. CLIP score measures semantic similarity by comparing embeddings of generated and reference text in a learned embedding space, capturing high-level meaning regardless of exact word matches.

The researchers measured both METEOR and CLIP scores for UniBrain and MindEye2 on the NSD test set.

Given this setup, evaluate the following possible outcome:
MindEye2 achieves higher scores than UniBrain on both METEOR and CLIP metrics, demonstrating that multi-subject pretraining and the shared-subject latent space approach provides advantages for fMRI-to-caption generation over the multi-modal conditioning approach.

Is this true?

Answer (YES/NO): NO